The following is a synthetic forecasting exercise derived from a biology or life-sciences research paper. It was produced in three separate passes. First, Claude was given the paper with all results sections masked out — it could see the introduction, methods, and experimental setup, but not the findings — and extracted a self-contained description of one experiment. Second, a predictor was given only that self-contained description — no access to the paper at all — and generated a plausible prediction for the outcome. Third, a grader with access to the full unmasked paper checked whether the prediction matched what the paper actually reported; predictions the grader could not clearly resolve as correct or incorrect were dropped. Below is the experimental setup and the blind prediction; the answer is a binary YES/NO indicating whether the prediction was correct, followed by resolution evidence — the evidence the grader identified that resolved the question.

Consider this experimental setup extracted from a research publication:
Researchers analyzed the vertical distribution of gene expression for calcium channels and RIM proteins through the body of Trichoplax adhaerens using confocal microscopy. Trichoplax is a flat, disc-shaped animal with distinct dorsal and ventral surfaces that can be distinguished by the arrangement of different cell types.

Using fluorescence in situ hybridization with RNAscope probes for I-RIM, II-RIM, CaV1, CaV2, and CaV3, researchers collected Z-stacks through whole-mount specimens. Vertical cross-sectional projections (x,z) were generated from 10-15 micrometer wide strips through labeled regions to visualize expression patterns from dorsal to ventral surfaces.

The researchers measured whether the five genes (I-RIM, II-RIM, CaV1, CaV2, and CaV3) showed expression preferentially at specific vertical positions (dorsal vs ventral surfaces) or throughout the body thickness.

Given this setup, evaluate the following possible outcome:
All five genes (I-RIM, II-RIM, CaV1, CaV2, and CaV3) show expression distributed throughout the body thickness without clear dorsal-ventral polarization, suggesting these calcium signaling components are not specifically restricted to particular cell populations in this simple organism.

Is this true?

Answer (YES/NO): YES